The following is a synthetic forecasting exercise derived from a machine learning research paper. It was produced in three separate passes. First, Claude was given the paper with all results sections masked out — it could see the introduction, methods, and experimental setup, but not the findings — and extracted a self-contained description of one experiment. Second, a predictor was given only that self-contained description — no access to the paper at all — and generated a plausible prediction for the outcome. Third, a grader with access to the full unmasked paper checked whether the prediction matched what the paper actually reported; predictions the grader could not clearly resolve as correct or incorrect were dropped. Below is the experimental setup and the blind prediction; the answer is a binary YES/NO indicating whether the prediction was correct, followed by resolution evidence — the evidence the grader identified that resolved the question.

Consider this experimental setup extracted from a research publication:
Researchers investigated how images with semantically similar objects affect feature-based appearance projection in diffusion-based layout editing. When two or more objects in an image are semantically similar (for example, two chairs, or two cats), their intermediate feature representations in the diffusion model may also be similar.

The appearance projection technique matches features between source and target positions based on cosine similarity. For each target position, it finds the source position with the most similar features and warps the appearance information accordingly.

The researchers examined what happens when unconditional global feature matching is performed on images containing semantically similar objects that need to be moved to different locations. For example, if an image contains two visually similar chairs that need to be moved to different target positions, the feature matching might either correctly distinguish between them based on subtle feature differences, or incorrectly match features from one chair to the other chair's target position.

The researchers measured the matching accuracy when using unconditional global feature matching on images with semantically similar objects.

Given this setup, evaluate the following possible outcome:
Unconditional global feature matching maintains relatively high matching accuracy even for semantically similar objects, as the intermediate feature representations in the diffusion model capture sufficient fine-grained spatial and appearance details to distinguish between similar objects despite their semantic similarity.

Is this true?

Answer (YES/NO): NO